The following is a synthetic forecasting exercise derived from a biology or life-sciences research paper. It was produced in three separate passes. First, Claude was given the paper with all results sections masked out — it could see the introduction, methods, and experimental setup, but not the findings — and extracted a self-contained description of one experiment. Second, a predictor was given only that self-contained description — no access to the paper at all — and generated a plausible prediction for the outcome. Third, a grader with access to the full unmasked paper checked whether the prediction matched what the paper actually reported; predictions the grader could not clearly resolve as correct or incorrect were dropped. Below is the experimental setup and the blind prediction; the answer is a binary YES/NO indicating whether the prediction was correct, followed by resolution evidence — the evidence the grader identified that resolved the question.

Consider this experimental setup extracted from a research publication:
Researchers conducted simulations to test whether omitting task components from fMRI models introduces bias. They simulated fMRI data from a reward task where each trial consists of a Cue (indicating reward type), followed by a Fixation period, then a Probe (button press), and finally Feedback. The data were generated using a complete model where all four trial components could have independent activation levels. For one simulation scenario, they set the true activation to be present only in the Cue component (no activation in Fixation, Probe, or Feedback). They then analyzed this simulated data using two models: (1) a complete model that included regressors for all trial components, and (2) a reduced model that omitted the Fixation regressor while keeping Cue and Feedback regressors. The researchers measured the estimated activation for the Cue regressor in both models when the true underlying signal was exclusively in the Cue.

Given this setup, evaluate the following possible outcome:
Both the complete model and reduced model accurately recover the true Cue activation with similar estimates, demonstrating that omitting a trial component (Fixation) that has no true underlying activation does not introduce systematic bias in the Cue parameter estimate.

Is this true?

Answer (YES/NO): NO